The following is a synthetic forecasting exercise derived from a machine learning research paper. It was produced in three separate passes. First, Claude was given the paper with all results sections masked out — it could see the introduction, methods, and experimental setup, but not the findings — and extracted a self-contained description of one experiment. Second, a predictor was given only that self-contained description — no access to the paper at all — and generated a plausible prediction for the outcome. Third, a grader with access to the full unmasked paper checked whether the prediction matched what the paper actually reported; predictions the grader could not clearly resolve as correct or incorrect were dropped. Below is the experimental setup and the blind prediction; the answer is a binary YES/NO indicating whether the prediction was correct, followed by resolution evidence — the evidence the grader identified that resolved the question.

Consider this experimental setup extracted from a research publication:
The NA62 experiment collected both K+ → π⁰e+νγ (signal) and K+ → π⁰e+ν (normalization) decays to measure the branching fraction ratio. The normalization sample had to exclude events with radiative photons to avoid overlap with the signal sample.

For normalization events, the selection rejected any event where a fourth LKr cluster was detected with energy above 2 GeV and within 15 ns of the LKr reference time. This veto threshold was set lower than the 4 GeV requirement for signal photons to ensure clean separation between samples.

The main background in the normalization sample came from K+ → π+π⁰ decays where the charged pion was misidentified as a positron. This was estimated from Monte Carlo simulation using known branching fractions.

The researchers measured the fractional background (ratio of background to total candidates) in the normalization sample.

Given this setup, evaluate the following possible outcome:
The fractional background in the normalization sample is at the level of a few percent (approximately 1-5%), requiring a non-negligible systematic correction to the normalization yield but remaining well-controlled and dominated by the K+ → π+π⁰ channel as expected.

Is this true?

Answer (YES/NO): NO